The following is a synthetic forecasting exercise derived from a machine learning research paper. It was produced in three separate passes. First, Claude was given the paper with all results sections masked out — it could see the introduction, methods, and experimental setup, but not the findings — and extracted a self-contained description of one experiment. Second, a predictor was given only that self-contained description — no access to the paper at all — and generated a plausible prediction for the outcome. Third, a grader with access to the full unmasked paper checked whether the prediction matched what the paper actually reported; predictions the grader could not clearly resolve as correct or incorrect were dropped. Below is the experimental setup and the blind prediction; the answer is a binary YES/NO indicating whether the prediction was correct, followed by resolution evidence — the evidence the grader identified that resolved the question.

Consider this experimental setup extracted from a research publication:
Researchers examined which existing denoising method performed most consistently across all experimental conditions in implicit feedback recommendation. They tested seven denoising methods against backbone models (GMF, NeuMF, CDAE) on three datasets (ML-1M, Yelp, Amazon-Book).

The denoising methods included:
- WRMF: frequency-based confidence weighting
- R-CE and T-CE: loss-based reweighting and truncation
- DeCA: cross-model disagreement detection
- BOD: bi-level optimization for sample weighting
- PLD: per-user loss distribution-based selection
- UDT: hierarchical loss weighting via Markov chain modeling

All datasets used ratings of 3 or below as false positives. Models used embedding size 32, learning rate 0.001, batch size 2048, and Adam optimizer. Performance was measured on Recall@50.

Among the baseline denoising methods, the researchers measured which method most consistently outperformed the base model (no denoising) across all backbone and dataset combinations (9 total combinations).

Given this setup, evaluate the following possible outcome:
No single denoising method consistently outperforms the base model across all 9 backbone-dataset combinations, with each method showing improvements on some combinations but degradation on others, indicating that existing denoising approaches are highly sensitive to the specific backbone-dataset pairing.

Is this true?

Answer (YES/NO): NO